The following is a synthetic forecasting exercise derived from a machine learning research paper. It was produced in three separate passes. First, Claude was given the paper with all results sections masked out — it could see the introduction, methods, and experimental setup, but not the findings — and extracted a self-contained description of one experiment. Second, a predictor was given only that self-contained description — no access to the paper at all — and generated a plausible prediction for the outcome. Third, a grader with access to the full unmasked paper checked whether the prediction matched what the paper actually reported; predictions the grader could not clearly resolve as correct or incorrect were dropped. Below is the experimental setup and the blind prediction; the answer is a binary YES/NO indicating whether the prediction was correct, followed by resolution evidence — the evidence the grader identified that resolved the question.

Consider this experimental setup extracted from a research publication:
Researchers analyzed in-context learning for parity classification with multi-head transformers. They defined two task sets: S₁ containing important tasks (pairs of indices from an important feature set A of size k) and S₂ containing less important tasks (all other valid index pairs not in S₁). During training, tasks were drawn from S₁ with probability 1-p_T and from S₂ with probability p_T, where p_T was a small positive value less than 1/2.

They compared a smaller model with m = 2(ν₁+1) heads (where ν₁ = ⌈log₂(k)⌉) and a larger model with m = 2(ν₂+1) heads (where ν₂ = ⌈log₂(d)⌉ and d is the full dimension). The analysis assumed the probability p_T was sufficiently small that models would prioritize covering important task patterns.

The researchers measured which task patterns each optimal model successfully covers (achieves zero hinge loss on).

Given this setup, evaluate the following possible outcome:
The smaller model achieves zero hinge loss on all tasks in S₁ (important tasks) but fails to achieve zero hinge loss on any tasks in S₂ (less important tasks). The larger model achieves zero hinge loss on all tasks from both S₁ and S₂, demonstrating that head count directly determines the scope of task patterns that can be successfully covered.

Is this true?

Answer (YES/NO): NO